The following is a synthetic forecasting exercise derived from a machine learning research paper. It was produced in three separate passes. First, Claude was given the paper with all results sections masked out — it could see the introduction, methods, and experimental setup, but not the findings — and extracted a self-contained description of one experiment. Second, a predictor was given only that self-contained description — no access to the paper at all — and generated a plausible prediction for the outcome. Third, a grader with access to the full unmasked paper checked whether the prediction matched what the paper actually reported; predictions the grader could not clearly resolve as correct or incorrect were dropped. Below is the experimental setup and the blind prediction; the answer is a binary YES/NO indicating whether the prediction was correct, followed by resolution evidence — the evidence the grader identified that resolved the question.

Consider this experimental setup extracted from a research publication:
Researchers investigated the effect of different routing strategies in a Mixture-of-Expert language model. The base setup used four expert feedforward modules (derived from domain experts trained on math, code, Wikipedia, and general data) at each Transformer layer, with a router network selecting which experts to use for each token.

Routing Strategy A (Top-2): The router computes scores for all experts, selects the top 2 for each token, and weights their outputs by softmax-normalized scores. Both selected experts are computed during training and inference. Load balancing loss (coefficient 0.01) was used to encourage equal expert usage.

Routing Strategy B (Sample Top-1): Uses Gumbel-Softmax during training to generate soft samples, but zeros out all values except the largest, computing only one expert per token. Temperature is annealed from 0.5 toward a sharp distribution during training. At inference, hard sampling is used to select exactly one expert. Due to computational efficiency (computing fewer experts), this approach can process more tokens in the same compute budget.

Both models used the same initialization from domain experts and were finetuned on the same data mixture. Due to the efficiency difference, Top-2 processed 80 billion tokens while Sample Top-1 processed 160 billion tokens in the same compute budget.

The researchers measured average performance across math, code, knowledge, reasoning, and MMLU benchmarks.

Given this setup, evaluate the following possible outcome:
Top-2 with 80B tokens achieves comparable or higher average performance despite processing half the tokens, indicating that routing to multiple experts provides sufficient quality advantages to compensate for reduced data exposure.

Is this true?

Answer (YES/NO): YES